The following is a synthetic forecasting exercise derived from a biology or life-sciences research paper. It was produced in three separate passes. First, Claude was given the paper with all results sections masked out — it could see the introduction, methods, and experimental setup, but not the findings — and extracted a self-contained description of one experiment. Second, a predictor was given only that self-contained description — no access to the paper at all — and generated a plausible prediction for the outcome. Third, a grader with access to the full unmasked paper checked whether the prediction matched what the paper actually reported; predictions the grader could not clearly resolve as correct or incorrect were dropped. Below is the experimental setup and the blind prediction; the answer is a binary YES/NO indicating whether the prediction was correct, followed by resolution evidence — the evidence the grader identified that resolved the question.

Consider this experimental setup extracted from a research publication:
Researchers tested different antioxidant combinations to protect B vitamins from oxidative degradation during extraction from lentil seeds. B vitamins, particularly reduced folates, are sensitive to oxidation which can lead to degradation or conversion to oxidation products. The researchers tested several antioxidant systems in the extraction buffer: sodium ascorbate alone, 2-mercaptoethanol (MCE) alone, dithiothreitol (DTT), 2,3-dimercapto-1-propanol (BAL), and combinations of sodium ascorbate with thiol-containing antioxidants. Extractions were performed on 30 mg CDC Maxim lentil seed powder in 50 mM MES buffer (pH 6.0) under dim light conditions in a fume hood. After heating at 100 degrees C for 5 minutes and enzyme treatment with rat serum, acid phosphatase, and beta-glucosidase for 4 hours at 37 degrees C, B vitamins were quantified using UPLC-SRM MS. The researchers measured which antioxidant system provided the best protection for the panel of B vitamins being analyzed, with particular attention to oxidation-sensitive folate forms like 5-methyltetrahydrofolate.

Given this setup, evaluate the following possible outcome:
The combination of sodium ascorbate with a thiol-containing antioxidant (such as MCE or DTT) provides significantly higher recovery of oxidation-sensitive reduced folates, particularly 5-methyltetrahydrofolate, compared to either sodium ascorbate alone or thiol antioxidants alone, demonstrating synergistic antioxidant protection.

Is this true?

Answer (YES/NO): NO